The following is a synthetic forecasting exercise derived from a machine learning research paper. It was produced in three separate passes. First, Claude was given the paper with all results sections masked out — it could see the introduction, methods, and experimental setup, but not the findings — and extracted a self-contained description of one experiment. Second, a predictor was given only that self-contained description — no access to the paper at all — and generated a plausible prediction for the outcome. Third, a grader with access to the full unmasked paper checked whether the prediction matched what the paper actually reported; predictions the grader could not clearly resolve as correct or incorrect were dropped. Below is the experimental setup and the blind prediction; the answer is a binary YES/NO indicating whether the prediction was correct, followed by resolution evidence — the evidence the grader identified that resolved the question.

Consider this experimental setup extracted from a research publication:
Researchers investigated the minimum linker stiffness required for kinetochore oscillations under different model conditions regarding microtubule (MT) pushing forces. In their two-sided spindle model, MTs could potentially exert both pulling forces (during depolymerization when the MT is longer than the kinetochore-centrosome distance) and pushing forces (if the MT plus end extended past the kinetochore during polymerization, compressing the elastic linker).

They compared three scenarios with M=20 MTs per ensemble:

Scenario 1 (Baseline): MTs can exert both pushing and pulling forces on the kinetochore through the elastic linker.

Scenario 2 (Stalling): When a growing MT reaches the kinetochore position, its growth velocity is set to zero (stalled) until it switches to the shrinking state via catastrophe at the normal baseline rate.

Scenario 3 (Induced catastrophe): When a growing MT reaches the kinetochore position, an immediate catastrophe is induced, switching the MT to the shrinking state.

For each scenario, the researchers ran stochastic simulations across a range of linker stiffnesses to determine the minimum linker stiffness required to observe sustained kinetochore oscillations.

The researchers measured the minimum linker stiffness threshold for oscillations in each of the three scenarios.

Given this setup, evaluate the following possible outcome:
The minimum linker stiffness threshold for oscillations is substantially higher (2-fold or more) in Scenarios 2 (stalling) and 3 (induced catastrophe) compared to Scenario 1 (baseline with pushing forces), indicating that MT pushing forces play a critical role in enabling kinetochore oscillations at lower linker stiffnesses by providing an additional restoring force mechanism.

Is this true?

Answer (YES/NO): NO